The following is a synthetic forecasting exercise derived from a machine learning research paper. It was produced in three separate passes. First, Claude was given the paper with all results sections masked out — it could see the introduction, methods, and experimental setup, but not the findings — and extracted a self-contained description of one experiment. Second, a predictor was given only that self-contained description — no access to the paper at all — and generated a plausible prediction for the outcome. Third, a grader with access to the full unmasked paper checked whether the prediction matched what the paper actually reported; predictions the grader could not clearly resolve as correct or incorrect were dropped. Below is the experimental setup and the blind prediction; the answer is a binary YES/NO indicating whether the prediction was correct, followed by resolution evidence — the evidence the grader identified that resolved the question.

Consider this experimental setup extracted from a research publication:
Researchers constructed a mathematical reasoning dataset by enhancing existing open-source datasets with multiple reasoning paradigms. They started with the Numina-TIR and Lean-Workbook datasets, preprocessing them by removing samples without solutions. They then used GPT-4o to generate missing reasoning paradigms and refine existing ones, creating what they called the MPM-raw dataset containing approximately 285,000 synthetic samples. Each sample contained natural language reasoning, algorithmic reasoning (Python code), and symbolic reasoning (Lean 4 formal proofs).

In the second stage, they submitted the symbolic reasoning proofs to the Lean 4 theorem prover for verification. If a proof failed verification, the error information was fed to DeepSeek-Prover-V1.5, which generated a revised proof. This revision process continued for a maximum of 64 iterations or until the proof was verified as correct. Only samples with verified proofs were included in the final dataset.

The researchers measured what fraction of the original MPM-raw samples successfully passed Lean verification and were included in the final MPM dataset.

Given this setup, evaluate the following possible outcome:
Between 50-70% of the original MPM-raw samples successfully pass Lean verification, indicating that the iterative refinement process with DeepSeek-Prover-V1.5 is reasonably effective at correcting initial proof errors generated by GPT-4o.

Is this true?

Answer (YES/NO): YES